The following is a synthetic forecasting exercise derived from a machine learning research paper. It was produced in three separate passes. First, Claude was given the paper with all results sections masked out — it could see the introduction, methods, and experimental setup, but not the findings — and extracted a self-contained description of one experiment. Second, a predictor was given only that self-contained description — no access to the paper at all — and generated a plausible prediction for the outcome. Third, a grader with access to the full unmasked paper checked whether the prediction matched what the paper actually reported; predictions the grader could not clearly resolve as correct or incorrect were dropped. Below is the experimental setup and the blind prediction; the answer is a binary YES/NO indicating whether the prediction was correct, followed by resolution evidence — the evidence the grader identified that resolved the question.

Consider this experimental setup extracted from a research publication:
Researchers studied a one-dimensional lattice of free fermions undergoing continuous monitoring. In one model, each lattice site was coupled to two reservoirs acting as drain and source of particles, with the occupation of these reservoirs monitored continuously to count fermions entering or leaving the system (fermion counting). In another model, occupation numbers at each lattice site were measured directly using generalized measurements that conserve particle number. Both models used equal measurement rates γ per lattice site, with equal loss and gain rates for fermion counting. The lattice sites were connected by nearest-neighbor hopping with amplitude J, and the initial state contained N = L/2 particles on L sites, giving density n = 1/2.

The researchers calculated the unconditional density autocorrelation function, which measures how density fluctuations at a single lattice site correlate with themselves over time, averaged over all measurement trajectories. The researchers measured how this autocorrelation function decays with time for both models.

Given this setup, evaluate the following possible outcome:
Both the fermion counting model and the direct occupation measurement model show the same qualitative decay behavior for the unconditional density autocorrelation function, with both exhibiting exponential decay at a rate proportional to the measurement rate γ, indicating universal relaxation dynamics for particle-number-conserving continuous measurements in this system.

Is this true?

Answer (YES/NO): NO